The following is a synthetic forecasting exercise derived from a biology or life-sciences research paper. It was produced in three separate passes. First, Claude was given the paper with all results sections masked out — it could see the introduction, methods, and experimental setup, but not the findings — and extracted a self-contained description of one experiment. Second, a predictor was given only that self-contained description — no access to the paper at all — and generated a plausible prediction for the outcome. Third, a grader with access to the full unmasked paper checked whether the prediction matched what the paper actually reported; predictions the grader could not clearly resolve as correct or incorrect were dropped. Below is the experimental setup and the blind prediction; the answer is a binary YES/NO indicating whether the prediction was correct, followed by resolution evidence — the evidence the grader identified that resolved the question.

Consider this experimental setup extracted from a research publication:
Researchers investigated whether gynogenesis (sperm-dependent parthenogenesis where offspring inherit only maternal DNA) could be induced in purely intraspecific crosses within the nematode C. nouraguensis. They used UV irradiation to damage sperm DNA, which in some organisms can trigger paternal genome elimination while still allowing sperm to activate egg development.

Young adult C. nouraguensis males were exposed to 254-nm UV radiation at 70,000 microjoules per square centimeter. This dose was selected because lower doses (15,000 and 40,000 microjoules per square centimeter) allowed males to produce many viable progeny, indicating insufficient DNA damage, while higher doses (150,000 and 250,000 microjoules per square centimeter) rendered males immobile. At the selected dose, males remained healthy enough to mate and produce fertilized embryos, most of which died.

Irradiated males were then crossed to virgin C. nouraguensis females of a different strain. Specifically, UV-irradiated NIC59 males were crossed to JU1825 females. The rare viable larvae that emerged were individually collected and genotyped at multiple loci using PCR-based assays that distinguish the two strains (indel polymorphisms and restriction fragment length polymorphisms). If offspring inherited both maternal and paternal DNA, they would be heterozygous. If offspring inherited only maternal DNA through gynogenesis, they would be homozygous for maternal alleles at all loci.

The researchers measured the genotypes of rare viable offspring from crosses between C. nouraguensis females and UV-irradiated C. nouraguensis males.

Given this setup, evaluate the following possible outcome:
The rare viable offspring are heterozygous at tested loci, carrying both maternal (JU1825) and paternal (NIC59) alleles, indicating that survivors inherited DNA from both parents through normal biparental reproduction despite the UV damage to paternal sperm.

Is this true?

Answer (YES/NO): NO